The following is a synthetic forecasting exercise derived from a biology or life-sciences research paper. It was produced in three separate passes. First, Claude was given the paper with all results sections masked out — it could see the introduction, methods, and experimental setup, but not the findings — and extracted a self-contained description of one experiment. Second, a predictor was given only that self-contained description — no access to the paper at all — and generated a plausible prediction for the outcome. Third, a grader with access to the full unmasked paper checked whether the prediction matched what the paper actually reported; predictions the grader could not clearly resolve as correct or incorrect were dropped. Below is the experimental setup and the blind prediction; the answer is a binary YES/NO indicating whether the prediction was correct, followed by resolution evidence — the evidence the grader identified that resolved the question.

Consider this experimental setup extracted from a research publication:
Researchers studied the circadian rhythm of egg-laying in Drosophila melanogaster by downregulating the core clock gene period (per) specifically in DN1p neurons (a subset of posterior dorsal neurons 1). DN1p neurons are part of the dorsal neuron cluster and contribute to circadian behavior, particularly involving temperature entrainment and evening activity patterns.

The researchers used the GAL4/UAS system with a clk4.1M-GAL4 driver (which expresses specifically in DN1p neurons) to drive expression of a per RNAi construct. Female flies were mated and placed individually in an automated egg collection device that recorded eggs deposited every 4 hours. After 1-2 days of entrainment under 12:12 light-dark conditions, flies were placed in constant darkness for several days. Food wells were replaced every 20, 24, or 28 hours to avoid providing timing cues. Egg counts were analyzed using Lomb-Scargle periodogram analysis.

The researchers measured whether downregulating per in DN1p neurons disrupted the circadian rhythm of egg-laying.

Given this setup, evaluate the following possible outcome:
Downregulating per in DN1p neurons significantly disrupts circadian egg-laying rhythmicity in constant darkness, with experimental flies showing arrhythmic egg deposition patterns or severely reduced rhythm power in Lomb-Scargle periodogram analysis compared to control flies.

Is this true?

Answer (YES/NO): NO